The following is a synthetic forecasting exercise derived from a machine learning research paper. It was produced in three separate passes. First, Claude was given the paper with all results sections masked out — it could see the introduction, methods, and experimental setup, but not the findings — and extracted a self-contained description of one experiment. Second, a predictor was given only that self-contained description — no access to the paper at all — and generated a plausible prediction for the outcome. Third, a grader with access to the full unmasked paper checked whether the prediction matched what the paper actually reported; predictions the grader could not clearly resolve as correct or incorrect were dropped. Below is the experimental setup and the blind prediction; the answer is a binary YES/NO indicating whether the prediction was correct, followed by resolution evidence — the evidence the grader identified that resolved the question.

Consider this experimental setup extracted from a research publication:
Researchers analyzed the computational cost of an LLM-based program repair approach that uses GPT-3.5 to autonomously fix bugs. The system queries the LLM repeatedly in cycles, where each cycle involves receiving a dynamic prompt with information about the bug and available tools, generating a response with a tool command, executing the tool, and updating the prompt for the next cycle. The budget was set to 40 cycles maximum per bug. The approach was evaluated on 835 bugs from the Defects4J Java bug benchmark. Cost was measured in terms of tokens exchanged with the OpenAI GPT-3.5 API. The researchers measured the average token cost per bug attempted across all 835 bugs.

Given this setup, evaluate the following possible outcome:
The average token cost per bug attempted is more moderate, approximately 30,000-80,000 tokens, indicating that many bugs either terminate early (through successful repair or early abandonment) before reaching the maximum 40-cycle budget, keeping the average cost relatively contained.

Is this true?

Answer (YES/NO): NO